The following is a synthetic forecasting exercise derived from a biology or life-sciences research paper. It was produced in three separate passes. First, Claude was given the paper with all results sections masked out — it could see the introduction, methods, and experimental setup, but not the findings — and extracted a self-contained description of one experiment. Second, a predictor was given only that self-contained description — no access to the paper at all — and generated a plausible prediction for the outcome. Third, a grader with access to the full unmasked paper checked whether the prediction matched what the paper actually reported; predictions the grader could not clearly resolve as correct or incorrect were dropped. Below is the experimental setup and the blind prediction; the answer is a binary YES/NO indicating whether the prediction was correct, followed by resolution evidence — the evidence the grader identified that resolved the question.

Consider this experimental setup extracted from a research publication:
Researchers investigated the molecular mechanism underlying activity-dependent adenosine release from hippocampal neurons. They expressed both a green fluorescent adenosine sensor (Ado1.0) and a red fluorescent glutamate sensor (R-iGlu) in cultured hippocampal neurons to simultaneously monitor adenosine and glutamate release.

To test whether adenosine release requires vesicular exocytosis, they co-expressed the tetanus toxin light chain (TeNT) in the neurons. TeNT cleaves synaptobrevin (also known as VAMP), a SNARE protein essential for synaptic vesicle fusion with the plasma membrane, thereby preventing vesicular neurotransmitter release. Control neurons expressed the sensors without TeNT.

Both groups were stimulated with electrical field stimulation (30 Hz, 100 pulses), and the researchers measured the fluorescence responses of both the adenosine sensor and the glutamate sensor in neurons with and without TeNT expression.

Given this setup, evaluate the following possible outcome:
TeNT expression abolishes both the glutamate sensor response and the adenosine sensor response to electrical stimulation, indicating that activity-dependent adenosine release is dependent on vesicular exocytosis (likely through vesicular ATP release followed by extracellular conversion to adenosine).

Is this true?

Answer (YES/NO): NO